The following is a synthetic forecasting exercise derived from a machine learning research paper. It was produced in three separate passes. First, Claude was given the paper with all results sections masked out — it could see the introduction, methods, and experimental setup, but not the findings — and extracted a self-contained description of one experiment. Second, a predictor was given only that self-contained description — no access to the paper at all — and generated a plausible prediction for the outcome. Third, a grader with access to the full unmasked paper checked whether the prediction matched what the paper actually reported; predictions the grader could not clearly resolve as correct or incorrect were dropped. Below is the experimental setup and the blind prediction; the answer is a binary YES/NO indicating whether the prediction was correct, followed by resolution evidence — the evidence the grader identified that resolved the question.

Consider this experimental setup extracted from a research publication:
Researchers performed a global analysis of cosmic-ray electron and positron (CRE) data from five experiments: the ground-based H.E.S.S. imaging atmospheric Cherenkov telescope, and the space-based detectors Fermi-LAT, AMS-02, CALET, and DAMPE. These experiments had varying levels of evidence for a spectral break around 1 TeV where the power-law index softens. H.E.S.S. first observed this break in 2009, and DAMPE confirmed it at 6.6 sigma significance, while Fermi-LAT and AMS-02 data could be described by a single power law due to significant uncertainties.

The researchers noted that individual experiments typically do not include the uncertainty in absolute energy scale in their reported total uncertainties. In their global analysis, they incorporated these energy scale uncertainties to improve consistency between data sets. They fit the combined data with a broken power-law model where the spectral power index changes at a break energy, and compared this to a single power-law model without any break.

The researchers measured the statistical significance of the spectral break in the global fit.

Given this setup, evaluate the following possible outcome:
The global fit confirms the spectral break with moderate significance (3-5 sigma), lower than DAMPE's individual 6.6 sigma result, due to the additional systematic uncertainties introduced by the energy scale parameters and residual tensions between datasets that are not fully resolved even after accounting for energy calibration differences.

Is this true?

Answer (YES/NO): NO